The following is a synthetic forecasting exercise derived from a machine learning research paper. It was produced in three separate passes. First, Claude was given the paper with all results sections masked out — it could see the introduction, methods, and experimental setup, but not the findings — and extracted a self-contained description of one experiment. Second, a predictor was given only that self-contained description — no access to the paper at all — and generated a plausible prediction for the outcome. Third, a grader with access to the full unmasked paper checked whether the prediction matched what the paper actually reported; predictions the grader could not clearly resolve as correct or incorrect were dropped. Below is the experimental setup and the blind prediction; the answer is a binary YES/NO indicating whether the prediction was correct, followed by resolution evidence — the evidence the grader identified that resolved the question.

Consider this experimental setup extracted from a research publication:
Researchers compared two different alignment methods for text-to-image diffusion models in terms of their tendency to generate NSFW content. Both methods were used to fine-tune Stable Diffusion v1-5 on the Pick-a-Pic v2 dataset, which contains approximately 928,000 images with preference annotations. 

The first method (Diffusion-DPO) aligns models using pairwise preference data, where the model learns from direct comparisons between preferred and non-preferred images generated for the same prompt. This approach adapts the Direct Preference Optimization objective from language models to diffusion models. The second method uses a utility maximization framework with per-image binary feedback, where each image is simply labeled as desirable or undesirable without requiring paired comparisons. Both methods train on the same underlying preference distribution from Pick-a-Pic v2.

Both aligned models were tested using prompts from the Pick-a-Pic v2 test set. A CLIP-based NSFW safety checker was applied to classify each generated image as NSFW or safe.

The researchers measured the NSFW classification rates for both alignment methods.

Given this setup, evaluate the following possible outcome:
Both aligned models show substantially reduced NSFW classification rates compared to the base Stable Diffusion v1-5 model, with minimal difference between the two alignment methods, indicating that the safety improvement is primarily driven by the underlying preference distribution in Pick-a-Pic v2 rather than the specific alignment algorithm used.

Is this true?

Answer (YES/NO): NO